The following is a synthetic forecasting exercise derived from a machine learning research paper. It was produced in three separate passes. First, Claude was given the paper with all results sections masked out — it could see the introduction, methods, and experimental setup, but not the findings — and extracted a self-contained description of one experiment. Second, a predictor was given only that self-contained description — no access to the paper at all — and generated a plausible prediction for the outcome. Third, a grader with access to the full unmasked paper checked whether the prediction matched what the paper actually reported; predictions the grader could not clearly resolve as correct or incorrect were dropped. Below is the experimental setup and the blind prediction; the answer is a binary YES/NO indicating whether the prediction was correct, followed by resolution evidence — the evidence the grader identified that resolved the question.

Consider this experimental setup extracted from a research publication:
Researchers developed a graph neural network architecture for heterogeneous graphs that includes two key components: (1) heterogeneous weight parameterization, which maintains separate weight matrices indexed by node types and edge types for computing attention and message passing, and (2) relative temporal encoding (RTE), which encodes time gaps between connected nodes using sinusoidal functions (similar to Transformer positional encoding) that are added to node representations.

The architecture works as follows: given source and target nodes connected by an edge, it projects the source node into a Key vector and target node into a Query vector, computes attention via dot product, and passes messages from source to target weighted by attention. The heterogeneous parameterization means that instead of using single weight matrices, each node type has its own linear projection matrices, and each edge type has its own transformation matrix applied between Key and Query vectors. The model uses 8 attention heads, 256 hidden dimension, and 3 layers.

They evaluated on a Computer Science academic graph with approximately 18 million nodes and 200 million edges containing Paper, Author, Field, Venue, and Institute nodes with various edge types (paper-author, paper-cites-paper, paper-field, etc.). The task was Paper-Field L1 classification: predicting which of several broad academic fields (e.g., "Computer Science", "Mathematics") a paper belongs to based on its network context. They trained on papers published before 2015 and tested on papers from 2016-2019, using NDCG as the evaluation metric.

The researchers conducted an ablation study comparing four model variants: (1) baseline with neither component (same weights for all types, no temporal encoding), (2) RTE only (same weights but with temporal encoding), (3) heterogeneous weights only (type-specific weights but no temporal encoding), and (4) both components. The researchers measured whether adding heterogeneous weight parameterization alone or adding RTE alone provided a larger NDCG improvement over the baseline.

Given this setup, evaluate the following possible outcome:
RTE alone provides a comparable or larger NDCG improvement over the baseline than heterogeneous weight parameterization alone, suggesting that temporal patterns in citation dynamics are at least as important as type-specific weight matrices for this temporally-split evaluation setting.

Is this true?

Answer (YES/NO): NO